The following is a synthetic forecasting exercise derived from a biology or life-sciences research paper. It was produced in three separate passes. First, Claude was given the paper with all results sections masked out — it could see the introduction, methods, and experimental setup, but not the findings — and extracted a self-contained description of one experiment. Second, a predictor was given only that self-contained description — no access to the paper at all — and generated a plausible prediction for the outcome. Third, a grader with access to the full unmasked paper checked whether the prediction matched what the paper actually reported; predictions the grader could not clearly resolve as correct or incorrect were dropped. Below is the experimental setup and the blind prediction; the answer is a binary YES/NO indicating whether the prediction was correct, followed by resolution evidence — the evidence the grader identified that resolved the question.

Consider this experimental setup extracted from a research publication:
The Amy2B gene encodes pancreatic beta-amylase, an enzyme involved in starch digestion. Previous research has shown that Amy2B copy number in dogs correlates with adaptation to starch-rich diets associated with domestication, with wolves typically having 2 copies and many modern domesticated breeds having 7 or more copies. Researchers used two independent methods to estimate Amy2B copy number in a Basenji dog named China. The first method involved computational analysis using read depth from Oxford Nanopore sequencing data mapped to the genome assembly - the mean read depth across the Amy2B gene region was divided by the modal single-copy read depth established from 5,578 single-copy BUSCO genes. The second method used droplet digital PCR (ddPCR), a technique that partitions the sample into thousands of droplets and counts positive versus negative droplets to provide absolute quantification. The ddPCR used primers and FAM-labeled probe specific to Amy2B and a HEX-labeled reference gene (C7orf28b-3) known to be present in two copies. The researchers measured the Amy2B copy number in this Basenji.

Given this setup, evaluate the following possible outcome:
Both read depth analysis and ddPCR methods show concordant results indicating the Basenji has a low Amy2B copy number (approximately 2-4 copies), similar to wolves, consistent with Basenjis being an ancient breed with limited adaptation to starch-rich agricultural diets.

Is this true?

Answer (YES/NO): NO